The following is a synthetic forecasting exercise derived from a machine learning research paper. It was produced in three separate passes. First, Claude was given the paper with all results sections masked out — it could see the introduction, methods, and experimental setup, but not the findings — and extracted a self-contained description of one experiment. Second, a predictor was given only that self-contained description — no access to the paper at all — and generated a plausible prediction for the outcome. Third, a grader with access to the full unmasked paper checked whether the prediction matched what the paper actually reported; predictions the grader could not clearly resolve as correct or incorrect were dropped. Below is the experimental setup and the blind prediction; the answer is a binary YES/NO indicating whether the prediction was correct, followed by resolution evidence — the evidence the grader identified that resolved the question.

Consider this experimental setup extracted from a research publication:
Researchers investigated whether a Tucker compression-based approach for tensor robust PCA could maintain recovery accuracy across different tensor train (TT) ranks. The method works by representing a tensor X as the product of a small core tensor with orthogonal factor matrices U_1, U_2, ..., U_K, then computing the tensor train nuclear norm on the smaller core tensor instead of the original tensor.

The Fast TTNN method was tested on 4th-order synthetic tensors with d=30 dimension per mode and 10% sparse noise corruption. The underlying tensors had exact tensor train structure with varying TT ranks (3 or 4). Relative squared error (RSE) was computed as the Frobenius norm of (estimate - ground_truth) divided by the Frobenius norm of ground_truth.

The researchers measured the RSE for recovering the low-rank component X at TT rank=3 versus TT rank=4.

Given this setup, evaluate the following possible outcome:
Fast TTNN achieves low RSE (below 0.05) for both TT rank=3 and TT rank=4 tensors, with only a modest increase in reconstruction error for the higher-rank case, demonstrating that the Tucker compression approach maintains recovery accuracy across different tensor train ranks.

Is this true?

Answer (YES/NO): NO